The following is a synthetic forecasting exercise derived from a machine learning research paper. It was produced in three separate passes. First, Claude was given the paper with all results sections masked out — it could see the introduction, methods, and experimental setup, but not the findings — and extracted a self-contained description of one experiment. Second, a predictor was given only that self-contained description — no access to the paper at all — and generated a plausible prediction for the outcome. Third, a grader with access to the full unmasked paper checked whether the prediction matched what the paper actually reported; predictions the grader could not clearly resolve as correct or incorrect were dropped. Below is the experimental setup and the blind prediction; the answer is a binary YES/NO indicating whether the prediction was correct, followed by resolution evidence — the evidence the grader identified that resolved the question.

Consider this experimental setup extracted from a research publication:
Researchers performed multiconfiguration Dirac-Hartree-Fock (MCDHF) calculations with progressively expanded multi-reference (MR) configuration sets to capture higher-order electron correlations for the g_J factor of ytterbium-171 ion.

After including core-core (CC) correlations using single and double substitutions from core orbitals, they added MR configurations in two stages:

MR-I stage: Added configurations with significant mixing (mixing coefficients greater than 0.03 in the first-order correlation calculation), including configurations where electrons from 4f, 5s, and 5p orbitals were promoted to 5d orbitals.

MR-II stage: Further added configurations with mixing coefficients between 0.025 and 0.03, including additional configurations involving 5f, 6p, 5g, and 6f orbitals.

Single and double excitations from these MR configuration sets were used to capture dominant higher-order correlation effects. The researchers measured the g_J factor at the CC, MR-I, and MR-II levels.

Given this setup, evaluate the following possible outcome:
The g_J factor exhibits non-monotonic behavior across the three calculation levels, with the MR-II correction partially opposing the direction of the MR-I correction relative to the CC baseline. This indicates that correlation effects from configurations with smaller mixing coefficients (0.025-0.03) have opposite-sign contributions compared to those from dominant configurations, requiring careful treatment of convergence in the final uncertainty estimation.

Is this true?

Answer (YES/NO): NO